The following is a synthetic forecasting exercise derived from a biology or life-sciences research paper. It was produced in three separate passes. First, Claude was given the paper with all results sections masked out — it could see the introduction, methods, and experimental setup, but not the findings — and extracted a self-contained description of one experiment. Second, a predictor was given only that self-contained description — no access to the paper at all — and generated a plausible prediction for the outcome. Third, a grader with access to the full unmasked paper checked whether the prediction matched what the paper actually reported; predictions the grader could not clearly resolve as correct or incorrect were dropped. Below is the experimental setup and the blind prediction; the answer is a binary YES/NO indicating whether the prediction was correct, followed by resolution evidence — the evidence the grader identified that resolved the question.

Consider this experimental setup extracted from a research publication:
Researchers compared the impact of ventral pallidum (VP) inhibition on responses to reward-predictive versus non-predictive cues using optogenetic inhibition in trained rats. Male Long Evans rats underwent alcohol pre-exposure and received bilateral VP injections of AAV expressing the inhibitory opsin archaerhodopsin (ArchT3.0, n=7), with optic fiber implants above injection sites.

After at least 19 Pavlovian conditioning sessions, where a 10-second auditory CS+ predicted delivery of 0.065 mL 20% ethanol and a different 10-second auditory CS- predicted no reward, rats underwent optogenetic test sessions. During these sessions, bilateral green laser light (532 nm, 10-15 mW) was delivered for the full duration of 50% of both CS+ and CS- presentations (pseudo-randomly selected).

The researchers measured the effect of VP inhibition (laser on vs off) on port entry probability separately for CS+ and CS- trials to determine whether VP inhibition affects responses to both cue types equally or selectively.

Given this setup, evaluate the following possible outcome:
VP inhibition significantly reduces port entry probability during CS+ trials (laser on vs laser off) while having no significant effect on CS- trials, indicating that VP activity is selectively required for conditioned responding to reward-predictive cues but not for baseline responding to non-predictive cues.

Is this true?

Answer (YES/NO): YES